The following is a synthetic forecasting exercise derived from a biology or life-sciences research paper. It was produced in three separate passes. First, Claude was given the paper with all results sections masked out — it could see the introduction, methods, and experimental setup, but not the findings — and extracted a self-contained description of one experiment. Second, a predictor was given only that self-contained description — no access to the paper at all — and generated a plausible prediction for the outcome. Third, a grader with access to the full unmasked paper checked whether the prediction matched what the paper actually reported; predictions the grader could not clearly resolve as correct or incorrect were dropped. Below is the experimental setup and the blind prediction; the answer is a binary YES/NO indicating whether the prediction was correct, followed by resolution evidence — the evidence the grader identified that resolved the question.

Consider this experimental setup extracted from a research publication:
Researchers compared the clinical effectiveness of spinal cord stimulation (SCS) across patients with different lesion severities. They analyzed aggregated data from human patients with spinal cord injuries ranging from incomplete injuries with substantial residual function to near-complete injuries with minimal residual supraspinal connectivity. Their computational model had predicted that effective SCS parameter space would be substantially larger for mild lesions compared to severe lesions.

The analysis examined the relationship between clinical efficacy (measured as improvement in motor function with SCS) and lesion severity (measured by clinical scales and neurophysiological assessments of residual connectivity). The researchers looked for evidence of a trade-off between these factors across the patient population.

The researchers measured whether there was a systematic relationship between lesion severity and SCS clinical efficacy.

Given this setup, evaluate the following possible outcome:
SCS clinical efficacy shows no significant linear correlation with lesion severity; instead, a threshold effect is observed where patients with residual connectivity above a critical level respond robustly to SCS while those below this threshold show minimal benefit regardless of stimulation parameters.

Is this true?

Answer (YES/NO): NO